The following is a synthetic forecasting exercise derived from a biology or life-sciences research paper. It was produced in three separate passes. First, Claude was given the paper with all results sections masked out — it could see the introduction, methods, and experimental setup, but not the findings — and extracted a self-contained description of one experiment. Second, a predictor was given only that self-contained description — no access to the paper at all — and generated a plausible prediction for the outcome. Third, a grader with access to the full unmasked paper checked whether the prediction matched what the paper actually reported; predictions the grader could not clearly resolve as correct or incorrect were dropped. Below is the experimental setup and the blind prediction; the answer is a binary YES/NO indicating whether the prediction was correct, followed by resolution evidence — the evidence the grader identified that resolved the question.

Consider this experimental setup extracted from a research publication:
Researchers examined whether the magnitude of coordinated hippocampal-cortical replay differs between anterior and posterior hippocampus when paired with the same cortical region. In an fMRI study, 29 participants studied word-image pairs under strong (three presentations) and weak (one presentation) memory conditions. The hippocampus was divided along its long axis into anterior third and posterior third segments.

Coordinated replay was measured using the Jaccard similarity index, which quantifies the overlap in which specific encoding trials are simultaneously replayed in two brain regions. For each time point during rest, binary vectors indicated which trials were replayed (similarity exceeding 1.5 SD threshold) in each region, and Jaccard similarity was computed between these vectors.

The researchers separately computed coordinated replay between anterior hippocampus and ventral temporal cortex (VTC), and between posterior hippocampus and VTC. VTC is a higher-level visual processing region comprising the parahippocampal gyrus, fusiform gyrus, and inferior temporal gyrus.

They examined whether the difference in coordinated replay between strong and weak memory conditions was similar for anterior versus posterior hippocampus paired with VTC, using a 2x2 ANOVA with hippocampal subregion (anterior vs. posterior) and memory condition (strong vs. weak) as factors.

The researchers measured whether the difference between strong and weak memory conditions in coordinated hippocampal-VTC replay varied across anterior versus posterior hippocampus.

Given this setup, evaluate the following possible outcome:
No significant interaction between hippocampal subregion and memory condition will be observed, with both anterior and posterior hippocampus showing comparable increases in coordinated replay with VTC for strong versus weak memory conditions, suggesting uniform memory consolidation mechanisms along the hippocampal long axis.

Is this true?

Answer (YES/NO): NO